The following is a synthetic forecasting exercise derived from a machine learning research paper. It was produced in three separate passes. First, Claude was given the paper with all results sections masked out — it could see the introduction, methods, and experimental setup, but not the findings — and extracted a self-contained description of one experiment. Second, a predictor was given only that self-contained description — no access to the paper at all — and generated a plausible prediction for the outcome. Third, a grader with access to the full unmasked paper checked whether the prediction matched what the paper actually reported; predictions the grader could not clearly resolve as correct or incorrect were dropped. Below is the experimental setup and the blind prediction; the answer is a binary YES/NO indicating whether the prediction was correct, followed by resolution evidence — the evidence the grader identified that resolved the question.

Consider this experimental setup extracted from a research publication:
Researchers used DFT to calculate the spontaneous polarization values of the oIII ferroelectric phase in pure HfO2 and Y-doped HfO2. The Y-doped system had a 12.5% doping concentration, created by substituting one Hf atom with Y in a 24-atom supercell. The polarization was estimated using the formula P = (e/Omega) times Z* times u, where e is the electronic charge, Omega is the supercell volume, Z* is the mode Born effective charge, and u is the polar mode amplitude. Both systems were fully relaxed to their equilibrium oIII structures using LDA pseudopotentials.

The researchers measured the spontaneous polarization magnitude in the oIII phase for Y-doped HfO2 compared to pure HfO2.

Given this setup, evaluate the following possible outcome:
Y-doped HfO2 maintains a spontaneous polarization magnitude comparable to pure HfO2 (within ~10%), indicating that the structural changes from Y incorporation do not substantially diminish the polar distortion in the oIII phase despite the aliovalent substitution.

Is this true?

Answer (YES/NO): NO